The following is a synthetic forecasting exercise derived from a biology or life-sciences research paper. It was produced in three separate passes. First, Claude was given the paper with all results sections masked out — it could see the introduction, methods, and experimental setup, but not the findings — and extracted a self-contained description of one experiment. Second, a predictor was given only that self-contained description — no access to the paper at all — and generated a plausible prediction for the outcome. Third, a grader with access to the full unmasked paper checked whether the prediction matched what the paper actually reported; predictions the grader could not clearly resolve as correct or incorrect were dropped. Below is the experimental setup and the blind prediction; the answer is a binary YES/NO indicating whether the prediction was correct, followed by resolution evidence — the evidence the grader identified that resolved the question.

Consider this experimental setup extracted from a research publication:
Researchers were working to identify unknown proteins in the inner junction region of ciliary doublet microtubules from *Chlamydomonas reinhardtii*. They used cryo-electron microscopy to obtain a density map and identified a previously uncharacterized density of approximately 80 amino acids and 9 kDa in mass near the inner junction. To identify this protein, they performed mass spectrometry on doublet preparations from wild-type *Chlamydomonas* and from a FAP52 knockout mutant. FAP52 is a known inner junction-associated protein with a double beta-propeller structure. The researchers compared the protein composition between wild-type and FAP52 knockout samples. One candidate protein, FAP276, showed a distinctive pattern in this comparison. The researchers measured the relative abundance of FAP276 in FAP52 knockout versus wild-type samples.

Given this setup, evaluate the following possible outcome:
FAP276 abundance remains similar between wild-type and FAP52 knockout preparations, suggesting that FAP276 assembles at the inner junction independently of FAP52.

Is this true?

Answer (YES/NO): NO